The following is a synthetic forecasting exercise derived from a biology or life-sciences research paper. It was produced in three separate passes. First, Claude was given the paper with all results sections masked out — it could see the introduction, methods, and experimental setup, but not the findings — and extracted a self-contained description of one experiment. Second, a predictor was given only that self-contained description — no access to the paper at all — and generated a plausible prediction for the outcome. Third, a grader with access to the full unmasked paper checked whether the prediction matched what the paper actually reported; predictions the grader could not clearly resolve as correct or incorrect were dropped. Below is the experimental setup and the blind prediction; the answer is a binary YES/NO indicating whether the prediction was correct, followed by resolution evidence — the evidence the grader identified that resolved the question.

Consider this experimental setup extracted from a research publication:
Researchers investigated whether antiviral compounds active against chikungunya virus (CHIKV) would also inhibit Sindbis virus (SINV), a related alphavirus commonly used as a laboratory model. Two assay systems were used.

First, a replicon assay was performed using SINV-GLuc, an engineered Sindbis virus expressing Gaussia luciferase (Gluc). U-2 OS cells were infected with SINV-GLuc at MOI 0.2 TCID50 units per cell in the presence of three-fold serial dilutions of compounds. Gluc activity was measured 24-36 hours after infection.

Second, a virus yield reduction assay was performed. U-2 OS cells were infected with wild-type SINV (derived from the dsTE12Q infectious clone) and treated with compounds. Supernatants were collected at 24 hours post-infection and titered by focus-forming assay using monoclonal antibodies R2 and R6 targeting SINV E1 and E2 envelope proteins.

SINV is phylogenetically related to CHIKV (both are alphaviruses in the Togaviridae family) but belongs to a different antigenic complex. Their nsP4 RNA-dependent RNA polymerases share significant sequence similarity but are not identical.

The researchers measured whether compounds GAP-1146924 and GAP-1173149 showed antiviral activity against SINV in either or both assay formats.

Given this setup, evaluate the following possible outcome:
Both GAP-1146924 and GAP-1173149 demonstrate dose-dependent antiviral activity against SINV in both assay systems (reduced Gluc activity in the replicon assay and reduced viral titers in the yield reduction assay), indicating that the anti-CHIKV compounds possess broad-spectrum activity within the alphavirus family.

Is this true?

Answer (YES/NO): NO